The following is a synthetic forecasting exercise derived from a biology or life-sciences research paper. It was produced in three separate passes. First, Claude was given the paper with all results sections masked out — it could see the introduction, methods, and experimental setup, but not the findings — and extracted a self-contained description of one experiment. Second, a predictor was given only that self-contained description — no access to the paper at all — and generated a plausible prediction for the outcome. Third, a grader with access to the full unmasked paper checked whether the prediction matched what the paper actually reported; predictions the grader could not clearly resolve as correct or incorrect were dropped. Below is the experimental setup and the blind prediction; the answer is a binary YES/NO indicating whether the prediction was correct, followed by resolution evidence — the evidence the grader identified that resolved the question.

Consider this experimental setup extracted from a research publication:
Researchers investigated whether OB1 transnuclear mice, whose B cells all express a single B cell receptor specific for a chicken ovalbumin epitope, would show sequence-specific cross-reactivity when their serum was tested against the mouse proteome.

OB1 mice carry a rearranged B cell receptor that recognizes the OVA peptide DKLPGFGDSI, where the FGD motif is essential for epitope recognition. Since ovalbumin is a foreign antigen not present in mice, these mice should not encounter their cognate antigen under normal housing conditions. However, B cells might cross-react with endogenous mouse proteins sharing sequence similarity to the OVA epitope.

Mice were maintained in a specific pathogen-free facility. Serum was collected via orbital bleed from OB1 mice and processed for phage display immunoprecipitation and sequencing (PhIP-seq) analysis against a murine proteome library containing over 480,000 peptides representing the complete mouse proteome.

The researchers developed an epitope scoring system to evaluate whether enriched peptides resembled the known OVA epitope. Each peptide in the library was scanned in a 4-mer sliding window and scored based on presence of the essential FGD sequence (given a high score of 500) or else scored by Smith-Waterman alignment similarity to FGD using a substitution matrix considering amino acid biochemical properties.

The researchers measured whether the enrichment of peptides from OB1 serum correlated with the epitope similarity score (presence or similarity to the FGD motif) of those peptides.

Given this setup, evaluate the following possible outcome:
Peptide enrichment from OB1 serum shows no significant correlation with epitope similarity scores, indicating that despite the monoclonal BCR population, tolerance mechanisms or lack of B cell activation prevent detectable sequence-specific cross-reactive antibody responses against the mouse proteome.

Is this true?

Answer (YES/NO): NO